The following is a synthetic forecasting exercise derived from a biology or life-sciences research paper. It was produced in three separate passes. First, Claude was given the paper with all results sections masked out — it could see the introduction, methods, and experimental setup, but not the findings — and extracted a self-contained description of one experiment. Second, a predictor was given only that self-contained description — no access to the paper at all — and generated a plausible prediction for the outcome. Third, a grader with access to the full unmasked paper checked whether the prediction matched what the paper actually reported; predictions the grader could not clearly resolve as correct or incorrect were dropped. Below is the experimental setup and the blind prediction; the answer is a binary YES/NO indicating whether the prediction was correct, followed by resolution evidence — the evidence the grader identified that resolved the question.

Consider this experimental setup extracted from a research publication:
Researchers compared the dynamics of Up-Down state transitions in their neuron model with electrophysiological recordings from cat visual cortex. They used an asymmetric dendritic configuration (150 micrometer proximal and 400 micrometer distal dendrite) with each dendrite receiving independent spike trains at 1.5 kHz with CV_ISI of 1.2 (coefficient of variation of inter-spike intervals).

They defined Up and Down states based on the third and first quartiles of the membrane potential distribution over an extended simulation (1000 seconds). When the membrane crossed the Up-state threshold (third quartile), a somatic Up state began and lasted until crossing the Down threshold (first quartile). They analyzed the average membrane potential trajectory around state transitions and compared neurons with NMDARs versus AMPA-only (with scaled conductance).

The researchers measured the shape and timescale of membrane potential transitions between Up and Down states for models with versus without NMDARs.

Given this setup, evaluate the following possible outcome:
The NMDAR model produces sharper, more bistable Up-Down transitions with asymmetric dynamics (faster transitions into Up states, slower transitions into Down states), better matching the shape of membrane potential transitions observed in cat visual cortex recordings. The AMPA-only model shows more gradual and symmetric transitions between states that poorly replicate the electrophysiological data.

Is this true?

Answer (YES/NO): NO